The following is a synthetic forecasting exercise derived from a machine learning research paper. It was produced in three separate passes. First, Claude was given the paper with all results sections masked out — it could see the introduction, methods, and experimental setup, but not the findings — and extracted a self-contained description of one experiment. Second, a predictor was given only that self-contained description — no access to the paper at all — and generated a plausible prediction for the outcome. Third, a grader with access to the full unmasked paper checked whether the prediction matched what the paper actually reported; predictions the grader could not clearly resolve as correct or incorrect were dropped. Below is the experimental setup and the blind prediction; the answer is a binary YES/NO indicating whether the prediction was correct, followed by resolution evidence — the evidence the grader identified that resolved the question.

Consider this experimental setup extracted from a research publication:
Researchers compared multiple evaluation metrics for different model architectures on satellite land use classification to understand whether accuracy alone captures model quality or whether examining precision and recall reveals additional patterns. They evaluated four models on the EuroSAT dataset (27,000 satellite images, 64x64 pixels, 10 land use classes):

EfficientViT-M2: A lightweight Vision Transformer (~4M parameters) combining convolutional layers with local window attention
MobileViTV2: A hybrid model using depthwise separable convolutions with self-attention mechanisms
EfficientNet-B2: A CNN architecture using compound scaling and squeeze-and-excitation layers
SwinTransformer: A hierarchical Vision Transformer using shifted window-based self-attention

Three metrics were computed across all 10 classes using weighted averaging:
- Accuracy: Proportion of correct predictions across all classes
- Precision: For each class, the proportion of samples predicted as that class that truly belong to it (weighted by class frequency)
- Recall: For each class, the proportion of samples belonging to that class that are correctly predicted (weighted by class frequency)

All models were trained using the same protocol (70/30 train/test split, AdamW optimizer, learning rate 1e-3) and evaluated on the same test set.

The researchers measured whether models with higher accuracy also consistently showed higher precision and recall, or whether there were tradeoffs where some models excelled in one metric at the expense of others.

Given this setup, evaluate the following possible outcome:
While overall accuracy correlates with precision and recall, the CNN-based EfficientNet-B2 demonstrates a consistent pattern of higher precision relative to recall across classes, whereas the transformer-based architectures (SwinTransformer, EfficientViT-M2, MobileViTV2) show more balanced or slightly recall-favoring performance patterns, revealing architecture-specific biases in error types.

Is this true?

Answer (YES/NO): NO